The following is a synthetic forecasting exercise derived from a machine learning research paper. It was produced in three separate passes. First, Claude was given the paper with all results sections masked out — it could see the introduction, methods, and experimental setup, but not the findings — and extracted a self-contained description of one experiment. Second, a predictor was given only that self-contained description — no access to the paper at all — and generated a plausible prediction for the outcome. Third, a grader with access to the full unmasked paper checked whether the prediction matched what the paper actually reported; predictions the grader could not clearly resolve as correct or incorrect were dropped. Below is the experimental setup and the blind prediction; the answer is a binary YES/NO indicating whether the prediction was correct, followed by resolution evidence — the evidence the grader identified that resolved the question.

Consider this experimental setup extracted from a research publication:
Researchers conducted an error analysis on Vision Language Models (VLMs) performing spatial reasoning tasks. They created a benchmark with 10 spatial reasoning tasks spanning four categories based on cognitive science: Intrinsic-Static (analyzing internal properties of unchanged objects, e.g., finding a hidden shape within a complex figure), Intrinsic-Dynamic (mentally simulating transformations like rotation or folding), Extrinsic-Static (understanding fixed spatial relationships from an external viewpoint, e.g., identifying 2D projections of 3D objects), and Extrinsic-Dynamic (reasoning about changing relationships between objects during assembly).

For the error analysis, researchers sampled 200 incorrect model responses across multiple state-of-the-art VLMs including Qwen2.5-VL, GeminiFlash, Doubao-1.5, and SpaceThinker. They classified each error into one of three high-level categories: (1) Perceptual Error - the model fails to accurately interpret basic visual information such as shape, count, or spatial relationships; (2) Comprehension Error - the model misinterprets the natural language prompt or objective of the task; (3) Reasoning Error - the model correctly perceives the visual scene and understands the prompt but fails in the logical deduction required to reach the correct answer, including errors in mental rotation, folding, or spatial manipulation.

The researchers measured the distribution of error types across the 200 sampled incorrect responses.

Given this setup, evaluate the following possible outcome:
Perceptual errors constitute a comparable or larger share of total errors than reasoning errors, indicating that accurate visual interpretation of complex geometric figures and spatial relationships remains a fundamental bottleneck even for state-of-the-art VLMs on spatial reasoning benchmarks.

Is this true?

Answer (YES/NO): NO